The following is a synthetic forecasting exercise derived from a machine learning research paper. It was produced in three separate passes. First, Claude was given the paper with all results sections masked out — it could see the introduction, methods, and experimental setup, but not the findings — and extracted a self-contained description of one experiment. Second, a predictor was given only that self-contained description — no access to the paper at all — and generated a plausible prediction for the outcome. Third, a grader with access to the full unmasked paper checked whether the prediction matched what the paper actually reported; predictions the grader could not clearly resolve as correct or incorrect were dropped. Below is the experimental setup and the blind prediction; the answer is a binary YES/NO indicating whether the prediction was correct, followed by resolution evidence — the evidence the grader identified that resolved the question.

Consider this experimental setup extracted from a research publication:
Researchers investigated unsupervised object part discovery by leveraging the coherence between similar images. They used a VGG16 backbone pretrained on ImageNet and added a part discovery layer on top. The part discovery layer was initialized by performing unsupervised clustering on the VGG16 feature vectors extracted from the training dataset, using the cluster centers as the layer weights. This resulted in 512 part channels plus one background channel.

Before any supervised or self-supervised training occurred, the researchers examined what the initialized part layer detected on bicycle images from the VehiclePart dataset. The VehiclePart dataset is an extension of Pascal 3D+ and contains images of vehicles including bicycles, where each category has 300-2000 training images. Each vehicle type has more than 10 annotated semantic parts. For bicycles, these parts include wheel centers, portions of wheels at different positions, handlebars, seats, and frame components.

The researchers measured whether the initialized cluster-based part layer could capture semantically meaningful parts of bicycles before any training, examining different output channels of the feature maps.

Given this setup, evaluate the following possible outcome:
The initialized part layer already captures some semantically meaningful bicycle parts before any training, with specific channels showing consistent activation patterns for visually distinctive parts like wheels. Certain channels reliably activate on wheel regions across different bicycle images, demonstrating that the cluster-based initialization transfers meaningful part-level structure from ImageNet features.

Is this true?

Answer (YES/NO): NO